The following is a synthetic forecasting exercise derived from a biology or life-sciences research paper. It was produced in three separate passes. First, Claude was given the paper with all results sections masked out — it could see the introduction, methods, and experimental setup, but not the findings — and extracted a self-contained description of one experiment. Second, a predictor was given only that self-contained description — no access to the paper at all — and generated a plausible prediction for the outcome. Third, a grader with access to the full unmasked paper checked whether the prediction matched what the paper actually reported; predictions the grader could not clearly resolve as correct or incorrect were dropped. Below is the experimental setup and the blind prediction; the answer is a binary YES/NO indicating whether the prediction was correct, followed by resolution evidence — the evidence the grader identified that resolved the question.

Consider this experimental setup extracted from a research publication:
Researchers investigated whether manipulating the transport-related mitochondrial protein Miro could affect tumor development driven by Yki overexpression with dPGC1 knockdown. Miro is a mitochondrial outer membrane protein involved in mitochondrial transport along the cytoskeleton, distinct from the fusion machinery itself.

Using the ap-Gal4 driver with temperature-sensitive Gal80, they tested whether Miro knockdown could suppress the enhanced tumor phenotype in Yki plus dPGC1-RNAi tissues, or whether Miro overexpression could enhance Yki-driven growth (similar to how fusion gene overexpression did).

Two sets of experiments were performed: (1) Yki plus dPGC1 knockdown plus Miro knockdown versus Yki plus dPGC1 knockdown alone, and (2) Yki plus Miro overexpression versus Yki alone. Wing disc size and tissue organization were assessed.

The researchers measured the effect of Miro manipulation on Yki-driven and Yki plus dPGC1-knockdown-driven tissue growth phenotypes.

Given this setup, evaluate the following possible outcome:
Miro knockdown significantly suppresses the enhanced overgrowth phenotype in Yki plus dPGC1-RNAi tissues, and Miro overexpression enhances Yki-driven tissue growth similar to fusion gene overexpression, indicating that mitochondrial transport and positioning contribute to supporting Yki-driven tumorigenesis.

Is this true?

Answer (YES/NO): NO